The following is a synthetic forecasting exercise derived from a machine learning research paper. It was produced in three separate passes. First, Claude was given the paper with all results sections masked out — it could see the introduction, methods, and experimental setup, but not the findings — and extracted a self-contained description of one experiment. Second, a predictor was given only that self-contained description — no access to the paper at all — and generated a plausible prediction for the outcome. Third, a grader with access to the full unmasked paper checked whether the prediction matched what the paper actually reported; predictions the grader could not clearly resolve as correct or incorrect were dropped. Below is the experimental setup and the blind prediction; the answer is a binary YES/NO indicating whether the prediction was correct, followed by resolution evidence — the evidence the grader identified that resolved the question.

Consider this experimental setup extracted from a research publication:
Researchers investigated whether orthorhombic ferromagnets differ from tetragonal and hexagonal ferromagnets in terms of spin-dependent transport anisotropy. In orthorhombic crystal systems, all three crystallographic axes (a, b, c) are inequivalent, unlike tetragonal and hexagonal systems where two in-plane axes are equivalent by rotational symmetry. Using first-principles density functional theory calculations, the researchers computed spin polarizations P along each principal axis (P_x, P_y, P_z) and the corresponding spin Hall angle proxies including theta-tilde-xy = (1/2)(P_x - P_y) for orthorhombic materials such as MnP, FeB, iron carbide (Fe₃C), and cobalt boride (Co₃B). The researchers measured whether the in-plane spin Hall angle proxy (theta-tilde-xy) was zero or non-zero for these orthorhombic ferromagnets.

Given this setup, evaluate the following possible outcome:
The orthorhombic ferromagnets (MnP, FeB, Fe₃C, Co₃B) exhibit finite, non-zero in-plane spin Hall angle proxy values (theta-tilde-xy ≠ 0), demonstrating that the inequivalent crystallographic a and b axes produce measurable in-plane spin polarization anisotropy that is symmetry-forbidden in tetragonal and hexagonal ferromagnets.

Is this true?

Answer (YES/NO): YES